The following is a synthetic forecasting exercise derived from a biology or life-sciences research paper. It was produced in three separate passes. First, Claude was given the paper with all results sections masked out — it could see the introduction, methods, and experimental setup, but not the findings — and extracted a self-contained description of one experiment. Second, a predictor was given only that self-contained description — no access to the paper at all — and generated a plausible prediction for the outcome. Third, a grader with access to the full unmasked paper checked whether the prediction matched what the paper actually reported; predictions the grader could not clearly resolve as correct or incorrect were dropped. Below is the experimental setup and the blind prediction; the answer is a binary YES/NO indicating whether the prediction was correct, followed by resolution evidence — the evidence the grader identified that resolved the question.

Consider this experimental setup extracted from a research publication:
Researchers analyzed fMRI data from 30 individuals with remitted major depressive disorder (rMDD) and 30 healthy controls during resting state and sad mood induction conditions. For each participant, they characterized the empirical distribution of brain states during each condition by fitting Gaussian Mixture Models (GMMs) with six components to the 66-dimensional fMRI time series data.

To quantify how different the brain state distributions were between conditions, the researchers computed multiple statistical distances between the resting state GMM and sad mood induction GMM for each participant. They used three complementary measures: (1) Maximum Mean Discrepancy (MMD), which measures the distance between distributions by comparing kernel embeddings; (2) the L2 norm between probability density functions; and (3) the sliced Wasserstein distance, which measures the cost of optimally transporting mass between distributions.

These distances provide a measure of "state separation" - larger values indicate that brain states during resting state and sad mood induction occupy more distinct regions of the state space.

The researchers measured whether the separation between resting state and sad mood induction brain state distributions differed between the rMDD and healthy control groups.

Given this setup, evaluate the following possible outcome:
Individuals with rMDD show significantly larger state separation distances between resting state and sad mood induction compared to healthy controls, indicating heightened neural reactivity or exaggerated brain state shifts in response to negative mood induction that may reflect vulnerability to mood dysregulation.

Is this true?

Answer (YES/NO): NO